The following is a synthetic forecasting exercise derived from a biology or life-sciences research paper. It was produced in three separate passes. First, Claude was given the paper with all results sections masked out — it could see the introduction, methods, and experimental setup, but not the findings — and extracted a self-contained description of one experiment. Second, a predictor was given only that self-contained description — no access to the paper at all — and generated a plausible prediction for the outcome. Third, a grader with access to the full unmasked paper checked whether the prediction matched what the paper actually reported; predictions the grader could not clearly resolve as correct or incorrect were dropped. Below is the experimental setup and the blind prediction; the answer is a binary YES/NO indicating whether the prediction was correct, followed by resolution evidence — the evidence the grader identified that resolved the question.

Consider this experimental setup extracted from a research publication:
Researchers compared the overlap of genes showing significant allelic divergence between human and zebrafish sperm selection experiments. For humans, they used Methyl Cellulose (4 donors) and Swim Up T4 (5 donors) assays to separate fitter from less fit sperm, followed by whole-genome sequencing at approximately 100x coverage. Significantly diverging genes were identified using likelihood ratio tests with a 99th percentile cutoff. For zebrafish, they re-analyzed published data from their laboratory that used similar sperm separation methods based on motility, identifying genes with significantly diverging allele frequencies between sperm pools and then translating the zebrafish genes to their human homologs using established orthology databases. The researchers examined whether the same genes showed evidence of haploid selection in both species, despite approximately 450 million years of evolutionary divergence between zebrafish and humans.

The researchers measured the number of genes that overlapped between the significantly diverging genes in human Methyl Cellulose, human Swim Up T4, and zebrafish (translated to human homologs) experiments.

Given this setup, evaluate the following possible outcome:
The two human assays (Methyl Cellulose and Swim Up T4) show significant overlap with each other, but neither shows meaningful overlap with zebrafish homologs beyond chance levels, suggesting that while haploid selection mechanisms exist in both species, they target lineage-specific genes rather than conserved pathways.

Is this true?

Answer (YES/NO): NO